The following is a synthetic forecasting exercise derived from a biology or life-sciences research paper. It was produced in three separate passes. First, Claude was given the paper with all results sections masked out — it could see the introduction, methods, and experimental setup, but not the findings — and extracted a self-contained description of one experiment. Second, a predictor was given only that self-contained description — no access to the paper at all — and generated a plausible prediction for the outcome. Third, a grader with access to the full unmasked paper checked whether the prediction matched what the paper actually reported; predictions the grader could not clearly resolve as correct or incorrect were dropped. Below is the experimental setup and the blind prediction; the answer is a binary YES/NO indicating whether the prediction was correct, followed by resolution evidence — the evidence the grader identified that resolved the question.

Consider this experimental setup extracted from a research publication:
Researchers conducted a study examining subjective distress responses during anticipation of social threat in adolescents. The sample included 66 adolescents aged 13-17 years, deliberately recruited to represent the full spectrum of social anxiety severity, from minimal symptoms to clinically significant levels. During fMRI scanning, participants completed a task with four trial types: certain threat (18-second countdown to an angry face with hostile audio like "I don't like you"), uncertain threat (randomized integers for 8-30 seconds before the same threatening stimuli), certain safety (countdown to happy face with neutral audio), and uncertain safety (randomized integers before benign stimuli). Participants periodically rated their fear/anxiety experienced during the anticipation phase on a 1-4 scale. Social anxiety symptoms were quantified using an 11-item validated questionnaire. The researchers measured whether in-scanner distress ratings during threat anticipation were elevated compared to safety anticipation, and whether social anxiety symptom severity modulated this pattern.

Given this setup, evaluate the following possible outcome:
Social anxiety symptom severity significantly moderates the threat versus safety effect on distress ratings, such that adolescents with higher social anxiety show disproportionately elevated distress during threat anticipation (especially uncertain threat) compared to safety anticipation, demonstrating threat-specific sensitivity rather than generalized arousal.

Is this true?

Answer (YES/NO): NO